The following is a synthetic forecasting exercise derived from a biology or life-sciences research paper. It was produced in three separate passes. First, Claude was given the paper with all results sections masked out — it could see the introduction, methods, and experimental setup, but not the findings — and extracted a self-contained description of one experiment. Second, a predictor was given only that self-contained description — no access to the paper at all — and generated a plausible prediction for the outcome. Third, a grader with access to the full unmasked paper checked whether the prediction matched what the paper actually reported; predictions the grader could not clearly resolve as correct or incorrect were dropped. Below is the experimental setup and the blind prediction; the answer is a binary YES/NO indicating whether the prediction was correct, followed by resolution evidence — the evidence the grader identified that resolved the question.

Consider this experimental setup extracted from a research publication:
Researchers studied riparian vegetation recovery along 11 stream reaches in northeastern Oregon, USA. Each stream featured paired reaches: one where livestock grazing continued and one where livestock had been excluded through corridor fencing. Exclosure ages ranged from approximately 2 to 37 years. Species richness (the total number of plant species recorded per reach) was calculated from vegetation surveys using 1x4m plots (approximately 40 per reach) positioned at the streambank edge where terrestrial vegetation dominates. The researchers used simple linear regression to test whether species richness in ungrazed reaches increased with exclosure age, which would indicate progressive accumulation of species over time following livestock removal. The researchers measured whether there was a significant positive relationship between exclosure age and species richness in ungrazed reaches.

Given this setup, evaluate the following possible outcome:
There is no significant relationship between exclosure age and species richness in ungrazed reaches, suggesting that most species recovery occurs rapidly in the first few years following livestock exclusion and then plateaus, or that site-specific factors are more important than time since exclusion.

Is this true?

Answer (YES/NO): YES